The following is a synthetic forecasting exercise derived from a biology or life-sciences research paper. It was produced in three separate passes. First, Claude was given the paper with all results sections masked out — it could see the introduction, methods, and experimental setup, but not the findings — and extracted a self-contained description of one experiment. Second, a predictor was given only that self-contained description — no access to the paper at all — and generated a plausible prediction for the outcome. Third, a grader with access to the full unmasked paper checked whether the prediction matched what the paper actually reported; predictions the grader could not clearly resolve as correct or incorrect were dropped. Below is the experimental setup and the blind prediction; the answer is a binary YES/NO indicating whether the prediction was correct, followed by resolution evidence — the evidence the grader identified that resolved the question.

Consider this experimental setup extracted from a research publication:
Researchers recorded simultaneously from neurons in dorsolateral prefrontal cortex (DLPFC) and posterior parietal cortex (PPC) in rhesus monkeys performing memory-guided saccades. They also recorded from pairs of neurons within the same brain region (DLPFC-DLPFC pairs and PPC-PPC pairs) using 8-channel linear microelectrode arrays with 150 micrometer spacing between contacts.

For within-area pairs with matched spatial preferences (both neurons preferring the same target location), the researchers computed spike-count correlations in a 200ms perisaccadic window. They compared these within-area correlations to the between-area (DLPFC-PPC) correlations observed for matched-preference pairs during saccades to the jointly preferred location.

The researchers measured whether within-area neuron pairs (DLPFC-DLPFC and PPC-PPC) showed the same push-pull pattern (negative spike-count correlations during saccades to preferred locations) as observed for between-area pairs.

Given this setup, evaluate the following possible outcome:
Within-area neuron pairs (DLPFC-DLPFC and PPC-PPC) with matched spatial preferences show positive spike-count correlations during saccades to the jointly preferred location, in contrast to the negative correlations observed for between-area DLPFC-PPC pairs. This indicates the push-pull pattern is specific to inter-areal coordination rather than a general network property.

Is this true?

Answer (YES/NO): YES